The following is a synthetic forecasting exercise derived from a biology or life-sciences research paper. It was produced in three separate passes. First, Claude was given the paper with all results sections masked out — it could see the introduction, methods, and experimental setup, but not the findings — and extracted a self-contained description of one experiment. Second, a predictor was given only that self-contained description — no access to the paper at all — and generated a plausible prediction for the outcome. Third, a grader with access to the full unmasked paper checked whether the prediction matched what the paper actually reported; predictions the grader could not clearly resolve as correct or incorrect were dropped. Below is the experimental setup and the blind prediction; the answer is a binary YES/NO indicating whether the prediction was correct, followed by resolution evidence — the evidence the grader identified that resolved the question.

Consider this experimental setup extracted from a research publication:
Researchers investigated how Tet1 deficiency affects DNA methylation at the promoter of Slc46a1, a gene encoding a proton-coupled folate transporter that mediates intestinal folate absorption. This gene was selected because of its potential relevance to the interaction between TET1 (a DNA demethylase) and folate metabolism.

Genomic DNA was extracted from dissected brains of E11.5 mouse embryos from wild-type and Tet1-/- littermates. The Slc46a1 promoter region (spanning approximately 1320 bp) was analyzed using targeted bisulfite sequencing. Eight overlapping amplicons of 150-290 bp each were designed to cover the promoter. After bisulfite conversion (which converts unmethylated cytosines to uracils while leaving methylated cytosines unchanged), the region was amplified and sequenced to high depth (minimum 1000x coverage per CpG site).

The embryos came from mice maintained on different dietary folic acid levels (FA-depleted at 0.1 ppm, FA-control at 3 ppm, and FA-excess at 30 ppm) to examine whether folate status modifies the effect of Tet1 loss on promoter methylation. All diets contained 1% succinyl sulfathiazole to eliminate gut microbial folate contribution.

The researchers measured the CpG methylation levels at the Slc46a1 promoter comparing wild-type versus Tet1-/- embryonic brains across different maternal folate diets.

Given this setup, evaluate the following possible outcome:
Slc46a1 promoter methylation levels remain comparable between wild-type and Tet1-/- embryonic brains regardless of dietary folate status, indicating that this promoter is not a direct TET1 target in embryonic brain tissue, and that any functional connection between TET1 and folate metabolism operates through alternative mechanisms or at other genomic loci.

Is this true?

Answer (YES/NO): NO